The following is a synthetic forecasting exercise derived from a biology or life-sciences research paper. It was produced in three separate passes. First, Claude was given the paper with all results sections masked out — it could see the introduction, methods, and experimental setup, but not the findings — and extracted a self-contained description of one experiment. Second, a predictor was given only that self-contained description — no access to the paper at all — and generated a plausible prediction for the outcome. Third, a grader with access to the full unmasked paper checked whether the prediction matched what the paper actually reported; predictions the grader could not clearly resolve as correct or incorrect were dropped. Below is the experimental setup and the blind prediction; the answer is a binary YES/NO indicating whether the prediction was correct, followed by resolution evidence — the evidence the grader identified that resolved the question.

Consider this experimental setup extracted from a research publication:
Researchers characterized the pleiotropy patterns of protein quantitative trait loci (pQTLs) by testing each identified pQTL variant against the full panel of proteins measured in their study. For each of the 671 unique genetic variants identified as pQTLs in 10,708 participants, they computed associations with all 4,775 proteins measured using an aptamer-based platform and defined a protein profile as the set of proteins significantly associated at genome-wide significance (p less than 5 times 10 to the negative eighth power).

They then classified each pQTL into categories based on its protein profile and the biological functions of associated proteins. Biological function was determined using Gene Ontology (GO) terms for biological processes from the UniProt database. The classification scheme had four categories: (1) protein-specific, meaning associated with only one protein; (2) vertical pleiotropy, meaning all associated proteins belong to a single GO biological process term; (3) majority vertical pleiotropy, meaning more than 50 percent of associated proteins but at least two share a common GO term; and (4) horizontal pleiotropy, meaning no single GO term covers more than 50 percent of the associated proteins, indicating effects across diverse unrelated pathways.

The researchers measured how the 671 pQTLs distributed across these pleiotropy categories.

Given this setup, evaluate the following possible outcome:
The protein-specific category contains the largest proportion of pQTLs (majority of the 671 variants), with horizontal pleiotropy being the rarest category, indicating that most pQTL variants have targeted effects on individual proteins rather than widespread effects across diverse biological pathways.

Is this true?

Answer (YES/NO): NO